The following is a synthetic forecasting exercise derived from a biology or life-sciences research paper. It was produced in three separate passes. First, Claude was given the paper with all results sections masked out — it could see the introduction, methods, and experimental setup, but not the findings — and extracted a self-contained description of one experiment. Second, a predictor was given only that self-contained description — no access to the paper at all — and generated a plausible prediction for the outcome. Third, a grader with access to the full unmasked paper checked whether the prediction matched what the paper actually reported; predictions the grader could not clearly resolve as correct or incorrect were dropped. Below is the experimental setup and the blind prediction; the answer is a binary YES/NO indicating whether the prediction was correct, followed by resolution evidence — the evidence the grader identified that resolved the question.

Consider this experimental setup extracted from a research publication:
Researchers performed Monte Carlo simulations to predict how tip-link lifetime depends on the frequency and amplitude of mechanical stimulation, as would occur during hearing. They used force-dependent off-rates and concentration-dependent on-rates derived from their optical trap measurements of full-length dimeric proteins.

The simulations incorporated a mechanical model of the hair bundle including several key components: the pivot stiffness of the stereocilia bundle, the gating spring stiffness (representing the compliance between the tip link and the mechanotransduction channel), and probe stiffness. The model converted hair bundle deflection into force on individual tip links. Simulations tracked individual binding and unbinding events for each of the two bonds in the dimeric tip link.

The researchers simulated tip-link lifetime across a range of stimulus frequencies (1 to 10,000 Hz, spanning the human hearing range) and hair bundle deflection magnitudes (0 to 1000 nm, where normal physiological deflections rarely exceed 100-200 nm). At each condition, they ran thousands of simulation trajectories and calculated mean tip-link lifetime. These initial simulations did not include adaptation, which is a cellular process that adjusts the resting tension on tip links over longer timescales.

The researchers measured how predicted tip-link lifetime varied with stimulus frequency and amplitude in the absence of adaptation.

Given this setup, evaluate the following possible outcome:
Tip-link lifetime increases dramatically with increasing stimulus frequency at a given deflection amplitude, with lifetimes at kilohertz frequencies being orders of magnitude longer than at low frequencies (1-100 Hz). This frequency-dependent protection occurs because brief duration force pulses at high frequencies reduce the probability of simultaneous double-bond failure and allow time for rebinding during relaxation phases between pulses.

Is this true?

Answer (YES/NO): NO